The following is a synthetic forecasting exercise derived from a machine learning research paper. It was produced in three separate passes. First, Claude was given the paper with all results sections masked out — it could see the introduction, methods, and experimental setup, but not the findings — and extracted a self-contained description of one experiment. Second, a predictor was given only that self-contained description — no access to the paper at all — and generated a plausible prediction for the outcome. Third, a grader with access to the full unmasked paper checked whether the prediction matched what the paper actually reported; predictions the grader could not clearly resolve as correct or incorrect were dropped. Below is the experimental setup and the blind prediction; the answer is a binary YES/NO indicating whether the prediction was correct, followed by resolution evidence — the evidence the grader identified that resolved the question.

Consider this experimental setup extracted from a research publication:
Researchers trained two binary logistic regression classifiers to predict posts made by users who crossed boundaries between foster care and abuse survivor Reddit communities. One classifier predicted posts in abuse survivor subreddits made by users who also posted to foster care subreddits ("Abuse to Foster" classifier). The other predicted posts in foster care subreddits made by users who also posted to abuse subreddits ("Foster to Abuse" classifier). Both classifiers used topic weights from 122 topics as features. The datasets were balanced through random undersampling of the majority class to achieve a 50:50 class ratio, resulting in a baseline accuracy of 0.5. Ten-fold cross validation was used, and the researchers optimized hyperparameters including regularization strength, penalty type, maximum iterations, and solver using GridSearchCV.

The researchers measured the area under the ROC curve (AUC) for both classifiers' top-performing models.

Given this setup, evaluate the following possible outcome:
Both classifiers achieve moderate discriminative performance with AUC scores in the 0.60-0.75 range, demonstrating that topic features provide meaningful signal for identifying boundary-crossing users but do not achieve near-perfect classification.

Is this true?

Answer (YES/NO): NO